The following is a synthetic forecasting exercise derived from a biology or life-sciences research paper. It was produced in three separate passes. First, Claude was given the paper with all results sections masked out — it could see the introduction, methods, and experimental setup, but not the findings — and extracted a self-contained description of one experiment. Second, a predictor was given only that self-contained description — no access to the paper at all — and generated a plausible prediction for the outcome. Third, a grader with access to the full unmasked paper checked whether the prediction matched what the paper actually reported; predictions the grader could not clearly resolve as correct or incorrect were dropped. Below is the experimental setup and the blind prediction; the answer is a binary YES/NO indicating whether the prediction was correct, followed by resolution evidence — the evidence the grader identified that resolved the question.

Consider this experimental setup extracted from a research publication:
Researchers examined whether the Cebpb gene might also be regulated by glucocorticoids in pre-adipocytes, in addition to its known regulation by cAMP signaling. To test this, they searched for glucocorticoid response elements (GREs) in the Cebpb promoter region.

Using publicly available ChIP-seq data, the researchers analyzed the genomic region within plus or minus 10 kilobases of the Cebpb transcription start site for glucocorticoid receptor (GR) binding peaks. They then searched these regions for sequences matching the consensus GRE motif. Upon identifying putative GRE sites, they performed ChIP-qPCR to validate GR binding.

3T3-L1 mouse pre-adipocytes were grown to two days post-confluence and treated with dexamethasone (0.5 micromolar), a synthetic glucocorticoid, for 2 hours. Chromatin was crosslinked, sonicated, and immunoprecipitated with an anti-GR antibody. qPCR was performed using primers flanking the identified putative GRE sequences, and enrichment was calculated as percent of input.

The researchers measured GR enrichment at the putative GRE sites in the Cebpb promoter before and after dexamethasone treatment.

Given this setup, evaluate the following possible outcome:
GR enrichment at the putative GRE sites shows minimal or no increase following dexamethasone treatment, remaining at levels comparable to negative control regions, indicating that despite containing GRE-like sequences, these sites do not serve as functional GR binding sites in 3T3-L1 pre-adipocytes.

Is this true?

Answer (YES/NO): NO